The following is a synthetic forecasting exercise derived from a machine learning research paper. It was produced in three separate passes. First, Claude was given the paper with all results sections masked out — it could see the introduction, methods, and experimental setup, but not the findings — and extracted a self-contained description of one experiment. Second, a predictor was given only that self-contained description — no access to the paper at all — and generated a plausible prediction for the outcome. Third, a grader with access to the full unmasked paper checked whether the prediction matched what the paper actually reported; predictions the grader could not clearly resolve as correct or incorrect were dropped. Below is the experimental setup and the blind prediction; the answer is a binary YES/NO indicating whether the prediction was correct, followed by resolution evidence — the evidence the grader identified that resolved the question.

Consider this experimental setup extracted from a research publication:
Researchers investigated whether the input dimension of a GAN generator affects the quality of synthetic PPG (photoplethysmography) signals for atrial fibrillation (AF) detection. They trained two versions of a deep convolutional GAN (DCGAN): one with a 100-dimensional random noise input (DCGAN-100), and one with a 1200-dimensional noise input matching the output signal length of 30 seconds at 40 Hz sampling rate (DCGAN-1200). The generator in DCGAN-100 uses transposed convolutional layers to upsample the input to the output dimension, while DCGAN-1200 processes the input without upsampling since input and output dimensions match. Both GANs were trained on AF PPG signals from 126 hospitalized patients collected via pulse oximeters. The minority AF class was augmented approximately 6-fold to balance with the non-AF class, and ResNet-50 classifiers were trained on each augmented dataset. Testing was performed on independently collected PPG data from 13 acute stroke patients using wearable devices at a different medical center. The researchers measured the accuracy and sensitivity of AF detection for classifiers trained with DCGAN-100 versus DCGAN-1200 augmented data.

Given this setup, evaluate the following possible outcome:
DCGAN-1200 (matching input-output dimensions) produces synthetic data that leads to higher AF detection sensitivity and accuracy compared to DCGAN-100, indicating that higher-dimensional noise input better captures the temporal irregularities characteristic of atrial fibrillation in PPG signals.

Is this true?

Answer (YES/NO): YES